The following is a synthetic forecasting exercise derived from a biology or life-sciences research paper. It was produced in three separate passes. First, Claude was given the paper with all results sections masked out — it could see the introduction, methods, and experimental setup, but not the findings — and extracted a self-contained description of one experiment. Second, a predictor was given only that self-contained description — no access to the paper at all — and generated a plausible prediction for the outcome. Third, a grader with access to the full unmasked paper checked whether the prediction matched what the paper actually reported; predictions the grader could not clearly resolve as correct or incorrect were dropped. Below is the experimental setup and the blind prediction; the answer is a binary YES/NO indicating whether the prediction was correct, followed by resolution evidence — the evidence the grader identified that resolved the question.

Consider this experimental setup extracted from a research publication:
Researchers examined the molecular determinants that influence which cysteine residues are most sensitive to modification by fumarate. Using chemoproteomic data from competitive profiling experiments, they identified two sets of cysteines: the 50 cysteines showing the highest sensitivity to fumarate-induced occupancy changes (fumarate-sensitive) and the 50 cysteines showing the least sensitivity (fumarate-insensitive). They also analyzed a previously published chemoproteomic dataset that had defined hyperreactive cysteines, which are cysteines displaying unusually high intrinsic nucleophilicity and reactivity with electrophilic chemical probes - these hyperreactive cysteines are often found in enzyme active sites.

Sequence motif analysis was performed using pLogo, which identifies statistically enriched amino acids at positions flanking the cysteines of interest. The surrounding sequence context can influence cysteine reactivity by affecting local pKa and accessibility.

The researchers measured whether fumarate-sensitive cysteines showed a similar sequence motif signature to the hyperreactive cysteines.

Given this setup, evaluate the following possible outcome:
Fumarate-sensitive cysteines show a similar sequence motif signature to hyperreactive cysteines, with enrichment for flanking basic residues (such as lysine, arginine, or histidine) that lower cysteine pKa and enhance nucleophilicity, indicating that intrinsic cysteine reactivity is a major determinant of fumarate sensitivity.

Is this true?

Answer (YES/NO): NO